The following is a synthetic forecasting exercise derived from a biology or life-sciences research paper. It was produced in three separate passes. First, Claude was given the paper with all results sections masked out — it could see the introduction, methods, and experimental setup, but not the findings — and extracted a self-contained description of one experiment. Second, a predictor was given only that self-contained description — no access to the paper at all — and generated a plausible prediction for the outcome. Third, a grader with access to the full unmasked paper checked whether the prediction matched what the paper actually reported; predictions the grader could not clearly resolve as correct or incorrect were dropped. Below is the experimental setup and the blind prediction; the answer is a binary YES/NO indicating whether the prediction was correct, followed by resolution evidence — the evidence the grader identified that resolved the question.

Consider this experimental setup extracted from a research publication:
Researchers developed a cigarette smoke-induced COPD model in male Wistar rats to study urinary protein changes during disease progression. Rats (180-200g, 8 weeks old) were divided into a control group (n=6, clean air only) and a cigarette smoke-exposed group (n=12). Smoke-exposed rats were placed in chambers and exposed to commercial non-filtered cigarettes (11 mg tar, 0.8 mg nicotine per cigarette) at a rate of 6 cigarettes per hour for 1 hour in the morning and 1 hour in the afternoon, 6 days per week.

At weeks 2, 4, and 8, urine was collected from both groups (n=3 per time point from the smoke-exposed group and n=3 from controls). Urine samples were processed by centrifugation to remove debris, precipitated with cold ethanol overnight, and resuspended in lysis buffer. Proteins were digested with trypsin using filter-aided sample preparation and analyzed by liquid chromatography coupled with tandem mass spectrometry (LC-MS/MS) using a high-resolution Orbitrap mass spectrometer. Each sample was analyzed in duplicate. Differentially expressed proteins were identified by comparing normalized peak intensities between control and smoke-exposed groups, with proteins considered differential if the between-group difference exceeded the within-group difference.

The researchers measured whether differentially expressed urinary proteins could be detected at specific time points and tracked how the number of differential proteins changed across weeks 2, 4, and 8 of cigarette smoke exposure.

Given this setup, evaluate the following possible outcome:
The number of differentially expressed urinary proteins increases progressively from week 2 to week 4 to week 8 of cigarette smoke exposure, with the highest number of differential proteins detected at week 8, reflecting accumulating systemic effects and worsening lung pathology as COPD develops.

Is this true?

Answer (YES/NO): NO